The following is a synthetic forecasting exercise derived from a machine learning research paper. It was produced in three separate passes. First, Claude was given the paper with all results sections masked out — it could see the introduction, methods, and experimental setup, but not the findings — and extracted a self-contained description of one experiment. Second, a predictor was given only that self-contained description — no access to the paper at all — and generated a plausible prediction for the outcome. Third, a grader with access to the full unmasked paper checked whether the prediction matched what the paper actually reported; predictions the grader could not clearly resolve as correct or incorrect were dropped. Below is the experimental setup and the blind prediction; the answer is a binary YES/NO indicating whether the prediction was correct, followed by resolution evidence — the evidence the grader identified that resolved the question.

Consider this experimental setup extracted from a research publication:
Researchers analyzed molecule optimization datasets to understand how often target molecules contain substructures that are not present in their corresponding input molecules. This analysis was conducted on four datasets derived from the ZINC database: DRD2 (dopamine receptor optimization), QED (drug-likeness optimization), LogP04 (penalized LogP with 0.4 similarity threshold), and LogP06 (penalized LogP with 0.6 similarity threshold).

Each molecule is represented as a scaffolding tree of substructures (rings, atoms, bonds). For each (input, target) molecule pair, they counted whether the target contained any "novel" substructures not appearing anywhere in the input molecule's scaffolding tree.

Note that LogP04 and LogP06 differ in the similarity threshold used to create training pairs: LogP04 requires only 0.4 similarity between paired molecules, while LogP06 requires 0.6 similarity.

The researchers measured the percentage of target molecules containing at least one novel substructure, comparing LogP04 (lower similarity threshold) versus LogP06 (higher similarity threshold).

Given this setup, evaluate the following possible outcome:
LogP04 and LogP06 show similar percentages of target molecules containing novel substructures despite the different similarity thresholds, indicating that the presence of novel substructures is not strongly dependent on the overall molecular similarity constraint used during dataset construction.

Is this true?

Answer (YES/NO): NO